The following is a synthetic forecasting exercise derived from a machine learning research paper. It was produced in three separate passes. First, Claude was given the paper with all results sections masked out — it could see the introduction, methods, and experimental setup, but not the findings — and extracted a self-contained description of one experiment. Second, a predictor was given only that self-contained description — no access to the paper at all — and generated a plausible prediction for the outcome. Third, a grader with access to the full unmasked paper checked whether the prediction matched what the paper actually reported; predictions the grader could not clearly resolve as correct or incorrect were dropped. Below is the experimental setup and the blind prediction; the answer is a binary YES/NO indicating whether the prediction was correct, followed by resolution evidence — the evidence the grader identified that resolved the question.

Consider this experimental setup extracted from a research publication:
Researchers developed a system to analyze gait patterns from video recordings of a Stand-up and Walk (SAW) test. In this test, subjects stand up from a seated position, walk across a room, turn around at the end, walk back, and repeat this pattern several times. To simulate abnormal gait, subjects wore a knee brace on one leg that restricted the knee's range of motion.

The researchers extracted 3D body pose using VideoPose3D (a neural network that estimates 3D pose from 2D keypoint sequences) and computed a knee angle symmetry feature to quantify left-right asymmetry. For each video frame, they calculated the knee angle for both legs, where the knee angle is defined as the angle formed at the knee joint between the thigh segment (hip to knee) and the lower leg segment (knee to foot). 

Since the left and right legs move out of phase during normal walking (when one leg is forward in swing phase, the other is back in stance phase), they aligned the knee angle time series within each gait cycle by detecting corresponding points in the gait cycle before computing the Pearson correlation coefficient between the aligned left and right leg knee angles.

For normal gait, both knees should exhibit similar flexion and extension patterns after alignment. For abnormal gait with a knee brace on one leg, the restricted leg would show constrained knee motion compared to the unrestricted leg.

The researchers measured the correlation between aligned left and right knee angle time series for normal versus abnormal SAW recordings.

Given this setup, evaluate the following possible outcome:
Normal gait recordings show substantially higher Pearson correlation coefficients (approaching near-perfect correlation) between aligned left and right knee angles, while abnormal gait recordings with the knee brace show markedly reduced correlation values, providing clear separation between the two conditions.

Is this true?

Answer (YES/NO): YES